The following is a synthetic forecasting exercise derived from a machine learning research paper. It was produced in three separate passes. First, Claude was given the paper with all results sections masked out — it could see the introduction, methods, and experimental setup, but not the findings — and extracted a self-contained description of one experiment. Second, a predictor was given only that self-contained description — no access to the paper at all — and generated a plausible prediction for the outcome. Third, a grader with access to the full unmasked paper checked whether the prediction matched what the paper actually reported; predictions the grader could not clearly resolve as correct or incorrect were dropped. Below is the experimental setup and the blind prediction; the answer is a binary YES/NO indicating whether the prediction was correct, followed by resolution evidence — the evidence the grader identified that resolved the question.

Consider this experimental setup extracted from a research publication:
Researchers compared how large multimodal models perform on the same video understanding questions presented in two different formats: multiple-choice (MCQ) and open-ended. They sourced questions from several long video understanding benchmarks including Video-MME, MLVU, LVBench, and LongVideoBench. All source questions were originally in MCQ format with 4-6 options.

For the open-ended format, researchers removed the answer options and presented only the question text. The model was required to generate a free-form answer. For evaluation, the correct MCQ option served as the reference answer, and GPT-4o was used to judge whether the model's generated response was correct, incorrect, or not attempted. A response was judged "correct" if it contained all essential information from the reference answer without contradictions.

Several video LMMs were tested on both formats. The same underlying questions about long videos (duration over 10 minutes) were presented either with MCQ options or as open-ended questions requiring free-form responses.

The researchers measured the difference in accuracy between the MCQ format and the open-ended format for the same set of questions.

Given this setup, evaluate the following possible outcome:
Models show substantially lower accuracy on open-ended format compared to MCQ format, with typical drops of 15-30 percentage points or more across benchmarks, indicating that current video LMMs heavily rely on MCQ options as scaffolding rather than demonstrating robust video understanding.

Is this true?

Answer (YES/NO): YES